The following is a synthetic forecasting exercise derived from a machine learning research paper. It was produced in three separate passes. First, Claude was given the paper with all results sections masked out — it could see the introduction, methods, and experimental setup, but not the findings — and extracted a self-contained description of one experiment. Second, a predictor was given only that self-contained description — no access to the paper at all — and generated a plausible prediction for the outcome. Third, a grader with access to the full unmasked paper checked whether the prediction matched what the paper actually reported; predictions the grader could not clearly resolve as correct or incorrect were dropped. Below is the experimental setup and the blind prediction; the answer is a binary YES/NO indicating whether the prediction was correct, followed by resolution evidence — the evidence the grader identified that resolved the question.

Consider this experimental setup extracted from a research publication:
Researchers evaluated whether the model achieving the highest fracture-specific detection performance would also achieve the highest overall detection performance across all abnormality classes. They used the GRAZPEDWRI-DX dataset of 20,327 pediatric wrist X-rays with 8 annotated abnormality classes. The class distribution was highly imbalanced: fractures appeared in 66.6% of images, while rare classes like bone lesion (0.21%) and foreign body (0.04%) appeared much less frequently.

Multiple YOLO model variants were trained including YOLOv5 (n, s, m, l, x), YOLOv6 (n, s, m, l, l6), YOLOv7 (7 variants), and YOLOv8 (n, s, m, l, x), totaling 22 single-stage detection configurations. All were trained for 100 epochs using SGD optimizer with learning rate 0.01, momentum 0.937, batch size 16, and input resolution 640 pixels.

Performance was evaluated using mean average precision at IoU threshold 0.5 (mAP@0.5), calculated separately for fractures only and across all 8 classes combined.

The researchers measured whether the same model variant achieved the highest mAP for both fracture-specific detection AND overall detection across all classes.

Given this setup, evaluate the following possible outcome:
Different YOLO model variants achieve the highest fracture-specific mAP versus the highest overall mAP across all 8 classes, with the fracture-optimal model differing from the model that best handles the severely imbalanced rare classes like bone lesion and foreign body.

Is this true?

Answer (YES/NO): NO